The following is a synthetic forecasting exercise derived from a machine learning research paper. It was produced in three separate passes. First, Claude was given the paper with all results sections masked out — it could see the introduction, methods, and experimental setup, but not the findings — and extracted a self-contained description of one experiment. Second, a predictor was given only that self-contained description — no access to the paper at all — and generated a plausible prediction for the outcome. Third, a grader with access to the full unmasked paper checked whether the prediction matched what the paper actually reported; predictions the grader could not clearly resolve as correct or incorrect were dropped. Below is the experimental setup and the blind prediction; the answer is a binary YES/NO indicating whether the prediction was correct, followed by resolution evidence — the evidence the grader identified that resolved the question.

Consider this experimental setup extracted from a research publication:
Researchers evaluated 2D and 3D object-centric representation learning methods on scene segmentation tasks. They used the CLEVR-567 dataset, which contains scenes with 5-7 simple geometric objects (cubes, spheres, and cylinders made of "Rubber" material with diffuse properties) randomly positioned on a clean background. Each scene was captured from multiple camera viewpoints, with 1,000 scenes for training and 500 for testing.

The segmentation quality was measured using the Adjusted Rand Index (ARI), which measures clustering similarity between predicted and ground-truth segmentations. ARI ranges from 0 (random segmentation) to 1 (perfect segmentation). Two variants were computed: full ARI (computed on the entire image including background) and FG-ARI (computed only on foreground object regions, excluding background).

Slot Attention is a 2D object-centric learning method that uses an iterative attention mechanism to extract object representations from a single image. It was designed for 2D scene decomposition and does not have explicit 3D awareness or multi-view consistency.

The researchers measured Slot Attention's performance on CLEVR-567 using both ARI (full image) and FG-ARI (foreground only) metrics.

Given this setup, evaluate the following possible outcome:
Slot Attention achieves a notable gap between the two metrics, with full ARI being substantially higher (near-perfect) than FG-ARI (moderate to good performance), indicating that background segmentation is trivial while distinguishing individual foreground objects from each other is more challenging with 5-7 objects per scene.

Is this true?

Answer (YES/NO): NO